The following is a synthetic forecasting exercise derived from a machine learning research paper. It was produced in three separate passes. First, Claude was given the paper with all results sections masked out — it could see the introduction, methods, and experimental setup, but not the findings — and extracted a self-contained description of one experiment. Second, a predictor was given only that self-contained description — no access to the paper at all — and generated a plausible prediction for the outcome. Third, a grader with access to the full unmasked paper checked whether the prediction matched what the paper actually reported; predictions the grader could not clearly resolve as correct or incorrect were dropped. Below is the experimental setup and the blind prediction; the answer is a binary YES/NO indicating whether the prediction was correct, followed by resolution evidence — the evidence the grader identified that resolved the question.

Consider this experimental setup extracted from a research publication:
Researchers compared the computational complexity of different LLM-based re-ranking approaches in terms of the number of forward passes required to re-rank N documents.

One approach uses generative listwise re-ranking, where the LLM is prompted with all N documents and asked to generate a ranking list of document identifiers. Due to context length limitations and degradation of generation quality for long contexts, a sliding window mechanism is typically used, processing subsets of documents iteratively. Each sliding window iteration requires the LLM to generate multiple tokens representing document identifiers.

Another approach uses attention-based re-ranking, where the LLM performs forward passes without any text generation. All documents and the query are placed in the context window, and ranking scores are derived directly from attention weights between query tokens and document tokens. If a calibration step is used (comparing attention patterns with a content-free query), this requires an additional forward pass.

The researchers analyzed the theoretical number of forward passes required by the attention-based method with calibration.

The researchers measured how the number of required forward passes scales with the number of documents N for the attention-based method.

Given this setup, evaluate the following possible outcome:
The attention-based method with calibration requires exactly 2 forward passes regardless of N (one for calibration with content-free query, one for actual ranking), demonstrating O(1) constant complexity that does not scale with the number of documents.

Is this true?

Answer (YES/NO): YES